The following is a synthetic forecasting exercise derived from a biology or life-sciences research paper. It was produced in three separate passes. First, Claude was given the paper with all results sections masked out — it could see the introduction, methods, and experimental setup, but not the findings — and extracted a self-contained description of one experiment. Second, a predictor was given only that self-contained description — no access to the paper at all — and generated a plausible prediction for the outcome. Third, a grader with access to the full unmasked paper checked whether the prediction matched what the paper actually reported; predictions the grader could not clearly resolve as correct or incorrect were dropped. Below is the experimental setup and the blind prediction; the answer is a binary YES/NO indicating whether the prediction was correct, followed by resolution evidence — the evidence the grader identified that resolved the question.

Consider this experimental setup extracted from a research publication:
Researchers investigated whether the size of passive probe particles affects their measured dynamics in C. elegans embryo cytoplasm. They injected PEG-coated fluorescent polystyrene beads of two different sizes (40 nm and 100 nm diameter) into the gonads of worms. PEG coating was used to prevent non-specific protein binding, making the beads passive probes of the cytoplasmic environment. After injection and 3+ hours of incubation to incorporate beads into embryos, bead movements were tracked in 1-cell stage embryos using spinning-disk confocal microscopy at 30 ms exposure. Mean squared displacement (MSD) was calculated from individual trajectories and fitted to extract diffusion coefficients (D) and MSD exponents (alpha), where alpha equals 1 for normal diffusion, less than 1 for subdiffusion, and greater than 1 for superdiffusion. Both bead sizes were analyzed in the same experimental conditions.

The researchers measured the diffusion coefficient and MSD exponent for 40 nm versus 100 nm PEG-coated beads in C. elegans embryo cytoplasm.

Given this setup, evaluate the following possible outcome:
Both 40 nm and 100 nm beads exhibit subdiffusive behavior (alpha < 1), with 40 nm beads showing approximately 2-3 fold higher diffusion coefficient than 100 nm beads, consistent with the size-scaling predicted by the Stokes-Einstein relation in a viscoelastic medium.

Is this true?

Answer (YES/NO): NO